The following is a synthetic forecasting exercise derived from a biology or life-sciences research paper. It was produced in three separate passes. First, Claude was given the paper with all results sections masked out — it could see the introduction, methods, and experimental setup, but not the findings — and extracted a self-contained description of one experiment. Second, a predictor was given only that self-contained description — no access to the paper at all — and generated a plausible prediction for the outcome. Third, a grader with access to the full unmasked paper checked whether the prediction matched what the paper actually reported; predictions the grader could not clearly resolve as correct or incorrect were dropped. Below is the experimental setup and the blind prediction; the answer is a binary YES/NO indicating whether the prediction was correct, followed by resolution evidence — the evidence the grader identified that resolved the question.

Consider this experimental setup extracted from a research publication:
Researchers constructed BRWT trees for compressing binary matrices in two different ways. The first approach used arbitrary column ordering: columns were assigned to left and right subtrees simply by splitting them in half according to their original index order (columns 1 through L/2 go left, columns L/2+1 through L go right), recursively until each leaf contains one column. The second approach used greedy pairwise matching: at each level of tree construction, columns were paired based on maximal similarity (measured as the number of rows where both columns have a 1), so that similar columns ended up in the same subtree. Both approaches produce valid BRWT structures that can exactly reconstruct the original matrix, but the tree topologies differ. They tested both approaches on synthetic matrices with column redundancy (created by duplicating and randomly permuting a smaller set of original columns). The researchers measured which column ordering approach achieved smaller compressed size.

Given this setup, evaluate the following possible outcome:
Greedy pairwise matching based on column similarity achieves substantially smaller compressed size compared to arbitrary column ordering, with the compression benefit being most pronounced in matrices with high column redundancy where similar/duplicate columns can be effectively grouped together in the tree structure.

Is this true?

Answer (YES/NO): YES